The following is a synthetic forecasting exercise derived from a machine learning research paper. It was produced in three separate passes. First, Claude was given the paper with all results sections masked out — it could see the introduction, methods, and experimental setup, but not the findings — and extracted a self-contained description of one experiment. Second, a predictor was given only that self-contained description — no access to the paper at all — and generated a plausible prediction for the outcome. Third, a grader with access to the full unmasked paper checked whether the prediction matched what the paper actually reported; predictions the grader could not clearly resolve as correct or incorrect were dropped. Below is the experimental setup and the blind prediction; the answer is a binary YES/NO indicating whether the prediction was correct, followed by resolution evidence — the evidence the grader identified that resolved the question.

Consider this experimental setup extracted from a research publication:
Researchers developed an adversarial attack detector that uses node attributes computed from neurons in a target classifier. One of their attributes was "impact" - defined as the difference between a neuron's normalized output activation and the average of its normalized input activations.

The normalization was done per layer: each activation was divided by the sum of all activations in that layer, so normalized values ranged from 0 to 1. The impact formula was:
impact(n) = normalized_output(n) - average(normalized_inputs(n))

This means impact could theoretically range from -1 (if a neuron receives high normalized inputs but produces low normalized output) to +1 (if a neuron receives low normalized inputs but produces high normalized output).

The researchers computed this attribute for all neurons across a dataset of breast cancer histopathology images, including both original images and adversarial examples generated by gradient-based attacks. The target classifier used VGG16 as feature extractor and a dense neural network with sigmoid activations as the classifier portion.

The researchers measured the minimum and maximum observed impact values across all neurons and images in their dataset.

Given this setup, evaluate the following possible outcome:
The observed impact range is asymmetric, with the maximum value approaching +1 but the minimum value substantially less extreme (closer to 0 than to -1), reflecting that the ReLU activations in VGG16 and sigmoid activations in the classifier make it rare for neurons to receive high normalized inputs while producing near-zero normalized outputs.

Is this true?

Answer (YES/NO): NO